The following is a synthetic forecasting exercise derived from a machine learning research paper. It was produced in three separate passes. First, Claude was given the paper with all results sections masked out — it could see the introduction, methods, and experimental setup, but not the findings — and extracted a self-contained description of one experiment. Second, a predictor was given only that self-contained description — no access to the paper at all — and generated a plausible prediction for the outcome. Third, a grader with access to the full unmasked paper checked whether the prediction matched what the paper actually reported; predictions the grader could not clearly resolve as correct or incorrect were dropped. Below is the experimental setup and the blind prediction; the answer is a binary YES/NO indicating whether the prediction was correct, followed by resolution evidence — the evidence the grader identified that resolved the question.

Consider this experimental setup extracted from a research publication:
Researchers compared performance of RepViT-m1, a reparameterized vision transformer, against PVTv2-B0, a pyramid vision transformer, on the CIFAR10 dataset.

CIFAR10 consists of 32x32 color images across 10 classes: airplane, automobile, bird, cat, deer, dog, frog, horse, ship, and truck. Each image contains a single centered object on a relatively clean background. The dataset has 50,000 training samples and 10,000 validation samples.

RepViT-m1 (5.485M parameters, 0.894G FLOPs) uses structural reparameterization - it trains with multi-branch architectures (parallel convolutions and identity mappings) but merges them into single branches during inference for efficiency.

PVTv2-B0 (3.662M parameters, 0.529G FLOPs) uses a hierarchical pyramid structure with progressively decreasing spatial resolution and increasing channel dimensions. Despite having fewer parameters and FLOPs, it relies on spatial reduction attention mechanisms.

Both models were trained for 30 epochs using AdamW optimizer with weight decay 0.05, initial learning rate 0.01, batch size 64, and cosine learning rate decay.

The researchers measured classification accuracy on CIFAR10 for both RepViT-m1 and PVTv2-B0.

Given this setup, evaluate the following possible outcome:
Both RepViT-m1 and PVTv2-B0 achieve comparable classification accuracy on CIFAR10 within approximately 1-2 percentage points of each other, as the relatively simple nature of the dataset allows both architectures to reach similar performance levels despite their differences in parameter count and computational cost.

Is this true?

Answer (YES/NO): YES